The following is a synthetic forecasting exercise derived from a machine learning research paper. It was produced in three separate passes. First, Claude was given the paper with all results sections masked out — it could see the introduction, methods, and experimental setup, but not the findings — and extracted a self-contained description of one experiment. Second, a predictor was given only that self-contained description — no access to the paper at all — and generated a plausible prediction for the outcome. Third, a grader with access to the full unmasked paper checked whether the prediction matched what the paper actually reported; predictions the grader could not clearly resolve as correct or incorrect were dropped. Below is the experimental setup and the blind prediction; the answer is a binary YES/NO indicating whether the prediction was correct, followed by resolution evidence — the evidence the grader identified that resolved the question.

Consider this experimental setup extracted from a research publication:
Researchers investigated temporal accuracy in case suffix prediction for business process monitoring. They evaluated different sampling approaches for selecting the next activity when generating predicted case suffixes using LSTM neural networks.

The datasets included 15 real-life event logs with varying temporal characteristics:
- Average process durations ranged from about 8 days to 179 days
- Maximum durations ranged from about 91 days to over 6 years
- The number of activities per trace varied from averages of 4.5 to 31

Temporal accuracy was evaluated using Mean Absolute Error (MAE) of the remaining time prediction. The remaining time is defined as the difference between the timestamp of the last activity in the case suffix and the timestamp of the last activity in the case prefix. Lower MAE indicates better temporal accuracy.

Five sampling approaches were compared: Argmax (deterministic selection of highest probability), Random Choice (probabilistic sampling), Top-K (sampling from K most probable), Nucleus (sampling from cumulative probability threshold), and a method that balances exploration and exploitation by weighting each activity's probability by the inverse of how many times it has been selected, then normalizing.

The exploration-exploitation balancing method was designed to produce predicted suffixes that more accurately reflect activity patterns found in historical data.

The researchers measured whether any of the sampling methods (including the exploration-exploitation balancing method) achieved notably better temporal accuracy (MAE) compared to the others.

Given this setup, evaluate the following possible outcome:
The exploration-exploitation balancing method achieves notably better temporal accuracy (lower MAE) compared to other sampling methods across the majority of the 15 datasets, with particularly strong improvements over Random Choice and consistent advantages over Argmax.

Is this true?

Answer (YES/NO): NO